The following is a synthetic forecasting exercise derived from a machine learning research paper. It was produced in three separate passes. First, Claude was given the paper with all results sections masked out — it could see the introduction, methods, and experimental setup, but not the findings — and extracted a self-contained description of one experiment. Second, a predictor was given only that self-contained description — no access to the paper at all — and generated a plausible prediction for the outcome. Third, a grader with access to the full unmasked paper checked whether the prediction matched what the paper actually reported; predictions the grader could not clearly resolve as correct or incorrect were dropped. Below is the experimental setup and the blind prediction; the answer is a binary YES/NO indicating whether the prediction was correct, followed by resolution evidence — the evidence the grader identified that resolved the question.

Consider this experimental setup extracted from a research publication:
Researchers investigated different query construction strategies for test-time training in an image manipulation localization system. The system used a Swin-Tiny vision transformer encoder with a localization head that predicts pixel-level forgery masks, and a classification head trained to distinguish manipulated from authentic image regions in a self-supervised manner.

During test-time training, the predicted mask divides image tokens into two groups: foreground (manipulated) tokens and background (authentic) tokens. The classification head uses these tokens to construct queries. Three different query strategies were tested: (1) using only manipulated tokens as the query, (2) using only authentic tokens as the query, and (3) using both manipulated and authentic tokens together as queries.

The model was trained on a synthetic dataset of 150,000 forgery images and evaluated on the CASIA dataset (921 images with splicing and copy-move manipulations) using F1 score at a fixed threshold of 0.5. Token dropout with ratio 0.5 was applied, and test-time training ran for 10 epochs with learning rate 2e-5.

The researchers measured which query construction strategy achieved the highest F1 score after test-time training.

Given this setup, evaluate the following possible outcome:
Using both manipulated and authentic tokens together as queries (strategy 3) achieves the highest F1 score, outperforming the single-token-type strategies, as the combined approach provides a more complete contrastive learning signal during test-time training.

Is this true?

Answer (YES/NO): NO